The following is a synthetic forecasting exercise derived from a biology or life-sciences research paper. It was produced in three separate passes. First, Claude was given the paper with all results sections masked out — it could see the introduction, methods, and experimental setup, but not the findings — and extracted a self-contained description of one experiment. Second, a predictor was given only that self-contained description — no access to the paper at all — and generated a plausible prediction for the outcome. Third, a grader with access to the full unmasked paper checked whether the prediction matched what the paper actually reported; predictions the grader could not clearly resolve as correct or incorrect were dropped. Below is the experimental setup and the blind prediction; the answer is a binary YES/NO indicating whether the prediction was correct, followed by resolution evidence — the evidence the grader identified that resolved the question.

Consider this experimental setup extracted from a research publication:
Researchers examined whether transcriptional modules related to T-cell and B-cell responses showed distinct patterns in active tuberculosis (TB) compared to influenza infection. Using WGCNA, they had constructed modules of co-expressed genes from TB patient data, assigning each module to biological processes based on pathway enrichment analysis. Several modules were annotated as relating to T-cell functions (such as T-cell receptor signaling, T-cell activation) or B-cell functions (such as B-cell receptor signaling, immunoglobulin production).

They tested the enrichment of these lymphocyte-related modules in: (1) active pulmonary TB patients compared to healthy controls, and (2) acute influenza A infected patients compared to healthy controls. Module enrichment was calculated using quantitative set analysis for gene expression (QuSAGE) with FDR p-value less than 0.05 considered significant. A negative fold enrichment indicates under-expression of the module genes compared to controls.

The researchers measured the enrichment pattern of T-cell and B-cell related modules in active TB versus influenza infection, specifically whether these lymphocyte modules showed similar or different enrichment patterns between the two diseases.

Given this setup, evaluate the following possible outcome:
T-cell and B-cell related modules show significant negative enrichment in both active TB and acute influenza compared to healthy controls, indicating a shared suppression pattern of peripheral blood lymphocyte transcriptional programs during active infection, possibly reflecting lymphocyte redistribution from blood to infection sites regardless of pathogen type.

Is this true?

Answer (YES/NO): NO